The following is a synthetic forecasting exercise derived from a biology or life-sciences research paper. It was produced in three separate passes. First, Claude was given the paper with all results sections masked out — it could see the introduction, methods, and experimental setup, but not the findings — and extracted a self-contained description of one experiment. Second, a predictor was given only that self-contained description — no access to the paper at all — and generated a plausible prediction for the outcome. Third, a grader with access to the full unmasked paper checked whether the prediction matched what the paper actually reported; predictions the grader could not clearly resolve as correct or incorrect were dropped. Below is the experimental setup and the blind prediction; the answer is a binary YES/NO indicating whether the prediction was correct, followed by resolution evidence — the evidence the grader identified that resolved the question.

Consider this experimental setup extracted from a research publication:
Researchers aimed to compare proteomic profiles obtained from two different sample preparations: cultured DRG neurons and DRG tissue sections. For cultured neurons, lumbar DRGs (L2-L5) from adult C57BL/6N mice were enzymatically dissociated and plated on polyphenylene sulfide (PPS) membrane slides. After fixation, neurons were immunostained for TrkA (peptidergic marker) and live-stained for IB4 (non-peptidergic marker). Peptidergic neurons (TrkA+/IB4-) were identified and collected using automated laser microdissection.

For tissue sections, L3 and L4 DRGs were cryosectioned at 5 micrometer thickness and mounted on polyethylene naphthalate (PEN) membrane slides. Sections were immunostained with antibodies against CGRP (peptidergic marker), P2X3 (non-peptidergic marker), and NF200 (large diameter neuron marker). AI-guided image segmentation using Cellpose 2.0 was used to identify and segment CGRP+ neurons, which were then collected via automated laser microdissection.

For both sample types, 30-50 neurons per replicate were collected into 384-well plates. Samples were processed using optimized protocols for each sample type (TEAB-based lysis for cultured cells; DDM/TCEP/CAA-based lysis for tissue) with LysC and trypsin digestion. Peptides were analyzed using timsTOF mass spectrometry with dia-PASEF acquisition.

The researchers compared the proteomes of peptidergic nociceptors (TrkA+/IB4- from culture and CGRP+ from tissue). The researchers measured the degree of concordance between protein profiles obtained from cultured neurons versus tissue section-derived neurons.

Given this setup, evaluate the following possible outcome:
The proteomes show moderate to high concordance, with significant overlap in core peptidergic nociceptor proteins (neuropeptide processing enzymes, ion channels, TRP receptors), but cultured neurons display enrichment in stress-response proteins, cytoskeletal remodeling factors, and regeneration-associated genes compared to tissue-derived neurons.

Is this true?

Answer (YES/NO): NO